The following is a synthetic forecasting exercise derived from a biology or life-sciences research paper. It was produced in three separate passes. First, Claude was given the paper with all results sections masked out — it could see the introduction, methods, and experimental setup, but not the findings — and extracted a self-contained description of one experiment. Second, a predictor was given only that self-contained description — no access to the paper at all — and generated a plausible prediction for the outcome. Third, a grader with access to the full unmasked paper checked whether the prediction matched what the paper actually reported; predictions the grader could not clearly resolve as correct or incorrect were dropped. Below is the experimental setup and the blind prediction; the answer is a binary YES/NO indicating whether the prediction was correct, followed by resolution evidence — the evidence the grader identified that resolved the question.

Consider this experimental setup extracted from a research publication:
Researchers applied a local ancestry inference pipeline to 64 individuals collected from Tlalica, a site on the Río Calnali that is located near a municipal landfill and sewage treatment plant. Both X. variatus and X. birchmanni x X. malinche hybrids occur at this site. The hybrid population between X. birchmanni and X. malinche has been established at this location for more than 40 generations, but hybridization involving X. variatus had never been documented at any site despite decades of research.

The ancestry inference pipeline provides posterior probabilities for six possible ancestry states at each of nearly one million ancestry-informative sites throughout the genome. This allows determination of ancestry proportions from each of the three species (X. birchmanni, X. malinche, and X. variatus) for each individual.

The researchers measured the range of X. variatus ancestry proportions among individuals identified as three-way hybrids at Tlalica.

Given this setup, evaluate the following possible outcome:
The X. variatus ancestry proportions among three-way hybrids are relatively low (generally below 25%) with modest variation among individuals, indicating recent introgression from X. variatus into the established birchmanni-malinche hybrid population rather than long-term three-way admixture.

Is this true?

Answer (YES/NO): NO